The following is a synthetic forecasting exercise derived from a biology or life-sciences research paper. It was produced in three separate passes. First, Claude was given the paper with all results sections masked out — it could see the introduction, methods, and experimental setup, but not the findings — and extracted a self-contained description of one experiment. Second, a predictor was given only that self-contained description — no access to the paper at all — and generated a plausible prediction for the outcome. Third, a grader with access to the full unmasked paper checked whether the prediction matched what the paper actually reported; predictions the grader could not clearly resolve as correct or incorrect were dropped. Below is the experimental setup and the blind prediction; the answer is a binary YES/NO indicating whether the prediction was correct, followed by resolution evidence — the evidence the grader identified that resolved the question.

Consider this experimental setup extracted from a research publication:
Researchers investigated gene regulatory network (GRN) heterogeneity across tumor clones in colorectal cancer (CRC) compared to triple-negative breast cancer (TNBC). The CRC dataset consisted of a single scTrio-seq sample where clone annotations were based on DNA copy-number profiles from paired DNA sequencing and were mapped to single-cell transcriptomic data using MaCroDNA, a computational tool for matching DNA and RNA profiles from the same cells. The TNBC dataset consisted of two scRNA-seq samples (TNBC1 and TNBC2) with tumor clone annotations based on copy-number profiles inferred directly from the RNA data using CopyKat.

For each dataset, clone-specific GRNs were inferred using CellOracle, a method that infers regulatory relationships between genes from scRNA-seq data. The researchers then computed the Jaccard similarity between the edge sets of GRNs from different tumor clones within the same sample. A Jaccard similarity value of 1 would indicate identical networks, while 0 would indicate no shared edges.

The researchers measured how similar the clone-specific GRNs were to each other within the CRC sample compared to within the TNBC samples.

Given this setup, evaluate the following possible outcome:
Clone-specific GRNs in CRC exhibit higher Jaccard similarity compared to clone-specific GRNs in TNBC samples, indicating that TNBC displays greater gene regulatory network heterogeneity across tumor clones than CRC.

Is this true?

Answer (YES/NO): YES